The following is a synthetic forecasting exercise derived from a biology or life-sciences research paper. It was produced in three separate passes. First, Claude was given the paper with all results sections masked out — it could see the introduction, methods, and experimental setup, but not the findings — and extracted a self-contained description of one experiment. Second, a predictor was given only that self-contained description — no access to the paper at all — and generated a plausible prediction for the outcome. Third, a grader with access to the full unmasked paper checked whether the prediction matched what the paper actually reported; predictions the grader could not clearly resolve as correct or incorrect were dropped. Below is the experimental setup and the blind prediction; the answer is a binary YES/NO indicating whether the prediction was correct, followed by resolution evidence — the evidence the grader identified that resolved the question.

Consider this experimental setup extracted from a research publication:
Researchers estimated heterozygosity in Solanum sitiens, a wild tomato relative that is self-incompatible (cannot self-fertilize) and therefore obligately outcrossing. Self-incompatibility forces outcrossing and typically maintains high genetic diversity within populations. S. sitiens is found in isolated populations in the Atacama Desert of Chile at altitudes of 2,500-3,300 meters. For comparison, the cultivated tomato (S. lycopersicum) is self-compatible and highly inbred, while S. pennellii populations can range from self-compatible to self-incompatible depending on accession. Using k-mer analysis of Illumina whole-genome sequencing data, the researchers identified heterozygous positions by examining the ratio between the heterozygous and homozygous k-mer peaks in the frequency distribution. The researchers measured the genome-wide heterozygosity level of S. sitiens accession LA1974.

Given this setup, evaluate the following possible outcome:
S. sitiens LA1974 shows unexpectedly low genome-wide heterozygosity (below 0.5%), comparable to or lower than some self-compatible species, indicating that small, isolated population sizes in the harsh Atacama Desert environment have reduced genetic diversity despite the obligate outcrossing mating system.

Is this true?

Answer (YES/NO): NO